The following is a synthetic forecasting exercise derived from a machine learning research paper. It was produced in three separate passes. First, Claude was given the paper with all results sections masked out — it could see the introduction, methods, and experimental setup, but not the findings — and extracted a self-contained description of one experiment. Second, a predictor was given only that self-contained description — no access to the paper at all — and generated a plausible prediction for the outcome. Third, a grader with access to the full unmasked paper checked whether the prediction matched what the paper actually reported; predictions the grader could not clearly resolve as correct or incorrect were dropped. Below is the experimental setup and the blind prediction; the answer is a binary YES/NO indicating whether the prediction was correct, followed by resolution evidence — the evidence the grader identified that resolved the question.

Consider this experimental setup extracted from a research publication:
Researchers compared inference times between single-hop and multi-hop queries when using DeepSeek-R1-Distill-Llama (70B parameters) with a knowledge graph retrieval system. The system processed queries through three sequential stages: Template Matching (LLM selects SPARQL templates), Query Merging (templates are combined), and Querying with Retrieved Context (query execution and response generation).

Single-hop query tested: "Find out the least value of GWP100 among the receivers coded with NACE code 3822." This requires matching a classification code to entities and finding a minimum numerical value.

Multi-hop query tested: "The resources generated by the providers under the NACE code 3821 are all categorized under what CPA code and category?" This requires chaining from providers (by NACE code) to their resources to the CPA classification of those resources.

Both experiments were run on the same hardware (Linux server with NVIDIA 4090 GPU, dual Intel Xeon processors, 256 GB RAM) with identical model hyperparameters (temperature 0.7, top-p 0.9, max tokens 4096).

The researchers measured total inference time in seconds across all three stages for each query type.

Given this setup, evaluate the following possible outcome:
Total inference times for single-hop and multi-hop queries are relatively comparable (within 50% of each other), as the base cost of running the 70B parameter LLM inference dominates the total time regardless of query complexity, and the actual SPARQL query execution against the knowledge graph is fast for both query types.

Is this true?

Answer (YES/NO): YES